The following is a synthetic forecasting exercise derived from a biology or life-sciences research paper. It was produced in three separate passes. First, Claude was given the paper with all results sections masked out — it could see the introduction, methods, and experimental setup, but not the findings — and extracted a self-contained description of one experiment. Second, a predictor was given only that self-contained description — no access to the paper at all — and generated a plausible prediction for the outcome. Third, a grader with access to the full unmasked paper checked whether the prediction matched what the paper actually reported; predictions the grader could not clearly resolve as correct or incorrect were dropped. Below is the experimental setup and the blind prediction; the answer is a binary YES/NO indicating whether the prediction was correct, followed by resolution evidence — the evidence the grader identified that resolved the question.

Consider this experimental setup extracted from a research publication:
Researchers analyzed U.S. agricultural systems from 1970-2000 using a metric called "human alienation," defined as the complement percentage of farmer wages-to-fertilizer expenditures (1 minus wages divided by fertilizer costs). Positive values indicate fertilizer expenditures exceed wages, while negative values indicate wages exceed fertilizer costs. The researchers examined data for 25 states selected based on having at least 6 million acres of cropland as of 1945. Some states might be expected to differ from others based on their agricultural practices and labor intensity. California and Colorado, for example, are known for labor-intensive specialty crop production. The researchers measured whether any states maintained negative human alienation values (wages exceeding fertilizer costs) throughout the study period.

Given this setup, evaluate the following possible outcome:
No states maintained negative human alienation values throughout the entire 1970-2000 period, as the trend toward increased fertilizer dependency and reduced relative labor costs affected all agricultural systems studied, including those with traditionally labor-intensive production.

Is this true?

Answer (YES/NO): NO